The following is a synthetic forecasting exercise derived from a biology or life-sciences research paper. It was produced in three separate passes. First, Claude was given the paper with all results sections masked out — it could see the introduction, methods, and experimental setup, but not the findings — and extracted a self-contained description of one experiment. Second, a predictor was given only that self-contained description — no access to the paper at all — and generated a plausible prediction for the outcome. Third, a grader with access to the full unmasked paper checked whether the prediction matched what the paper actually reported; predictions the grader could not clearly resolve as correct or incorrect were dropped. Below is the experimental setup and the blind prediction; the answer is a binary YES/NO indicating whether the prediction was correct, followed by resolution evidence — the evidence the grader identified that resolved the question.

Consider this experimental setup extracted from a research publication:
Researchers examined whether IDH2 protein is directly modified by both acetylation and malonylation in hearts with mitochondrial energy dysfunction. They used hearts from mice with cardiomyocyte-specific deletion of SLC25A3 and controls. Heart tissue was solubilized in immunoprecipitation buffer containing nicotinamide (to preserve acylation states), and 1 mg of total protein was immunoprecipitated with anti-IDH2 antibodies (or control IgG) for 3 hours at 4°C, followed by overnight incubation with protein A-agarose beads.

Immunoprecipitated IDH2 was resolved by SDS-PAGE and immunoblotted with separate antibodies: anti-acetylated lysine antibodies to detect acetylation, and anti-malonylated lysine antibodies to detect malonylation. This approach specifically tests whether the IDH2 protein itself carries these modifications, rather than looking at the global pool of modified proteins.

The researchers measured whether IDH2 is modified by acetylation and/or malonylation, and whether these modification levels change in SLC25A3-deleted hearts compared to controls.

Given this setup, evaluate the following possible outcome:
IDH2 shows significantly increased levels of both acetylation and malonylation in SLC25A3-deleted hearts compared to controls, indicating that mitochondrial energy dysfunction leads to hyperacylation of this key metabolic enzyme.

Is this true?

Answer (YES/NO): YES